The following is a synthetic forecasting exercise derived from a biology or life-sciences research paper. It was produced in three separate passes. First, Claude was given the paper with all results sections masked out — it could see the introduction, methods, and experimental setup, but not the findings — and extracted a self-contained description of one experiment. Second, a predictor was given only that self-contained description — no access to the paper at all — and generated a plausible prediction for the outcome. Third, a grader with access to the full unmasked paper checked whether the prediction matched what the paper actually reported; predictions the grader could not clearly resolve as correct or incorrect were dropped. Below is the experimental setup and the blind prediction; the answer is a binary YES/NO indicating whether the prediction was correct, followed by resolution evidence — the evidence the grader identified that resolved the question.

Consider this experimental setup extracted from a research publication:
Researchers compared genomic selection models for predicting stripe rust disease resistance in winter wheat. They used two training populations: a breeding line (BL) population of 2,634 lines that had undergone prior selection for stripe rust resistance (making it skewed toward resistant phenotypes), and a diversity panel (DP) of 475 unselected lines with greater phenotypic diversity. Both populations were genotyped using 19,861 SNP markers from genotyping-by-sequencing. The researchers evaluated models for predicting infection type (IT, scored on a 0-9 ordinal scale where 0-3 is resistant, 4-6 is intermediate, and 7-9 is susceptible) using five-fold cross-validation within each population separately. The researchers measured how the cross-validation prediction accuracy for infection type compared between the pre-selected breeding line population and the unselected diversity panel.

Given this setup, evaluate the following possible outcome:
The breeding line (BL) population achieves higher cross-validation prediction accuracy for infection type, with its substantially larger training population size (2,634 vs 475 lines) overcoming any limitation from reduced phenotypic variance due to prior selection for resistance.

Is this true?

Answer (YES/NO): YES